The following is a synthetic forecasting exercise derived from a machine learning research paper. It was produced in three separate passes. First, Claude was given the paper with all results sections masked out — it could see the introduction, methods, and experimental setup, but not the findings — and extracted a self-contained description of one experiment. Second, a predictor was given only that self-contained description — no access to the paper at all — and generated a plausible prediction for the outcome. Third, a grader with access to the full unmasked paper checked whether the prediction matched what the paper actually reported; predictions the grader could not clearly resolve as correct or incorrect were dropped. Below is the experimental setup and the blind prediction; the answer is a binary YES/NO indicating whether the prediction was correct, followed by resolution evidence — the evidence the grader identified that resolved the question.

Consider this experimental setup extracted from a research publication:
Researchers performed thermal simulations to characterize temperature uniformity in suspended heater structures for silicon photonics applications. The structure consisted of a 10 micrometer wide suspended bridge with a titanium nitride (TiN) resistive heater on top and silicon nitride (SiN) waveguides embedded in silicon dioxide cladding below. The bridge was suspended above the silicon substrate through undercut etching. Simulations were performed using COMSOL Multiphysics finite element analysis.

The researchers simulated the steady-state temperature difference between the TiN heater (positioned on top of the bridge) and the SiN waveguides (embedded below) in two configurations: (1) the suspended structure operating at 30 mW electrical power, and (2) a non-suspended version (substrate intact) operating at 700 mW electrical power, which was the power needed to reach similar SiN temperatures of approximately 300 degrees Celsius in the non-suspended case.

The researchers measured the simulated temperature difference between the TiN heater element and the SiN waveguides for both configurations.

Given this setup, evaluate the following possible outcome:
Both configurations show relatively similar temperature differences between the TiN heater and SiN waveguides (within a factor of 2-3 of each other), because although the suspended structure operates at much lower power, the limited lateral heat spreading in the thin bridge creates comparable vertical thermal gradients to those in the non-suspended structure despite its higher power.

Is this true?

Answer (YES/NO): NO